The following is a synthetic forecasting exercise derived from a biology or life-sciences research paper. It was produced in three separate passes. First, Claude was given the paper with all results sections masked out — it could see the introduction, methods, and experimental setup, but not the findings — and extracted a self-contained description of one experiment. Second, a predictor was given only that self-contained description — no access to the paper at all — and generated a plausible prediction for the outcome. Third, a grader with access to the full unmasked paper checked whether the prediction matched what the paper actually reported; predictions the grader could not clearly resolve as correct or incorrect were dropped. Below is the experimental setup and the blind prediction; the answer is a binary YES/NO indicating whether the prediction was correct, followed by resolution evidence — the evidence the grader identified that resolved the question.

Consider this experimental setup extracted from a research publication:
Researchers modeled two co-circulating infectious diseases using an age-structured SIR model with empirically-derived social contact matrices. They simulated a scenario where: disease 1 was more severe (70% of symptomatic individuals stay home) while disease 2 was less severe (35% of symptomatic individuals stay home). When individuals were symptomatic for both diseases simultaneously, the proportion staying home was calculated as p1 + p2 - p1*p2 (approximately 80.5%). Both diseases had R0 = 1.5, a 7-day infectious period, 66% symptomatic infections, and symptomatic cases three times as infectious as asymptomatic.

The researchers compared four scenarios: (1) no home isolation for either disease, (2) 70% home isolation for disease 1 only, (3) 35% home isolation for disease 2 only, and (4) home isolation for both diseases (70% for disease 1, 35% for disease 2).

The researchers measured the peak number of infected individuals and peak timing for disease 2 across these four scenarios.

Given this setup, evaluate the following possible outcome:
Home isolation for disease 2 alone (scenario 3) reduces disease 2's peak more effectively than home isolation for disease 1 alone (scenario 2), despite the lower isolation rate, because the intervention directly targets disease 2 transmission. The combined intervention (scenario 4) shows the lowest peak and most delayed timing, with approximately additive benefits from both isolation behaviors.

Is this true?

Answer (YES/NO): NO